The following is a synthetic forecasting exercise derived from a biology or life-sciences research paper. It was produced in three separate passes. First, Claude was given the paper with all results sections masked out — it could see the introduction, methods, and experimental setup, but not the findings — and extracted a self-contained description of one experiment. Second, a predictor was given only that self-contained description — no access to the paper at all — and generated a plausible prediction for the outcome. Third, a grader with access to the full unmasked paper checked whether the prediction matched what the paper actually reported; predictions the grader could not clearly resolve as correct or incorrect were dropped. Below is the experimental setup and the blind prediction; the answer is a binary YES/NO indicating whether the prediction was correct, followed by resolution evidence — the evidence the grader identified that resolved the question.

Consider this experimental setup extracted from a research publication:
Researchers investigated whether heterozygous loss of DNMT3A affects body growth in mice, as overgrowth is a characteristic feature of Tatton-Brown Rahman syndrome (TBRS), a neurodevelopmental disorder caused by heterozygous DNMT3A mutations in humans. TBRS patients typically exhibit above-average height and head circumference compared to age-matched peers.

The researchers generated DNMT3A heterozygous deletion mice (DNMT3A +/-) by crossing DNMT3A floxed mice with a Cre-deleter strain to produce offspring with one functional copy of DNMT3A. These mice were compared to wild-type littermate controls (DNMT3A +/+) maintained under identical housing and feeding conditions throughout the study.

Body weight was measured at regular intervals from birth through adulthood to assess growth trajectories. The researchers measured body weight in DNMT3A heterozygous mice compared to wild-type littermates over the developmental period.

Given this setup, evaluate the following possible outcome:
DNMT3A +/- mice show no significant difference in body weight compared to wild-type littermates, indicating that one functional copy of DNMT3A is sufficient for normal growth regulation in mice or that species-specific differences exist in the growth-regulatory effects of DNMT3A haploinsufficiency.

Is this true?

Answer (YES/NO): NO